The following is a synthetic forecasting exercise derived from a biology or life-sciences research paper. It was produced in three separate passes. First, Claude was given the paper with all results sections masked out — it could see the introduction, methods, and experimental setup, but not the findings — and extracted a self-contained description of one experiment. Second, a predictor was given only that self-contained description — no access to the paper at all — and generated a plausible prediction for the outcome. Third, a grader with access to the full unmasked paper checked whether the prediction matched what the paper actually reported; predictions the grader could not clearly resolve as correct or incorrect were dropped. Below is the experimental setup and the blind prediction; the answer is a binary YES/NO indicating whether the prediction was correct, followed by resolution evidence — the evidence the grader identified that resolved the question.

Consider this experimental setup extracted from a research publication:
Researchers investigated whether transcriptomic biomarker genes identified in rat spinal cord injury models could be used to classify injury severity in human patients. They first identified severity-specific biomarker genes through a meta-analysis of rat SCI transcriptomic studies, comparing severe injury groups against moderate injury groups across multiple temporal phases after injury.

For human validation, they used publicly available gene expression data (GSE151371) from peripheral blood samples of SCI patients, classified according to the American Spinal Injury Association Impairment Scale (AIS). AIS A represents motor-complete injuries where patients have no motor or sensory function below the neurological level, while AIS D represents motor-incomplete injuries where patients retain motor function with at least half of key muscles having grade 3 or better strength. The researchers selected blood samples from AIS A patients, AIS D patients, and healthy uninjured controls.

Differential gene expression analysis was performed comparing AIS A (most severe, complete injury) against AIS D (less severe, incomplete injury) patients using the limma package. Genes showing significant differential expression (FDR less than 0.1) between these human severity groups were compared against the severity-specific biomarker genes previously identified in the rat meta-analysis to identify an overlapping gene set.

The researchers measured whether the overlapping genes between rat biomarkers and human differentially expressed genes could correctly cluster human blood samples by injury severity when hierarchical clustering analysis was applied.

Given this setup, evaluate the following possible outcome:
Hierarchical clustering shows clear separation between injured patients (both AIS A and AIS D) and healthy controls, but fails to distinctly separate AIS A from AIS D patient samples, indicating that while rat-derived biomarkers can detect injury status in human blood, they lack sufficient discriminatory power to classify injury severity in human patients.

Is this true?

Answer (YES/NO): NO